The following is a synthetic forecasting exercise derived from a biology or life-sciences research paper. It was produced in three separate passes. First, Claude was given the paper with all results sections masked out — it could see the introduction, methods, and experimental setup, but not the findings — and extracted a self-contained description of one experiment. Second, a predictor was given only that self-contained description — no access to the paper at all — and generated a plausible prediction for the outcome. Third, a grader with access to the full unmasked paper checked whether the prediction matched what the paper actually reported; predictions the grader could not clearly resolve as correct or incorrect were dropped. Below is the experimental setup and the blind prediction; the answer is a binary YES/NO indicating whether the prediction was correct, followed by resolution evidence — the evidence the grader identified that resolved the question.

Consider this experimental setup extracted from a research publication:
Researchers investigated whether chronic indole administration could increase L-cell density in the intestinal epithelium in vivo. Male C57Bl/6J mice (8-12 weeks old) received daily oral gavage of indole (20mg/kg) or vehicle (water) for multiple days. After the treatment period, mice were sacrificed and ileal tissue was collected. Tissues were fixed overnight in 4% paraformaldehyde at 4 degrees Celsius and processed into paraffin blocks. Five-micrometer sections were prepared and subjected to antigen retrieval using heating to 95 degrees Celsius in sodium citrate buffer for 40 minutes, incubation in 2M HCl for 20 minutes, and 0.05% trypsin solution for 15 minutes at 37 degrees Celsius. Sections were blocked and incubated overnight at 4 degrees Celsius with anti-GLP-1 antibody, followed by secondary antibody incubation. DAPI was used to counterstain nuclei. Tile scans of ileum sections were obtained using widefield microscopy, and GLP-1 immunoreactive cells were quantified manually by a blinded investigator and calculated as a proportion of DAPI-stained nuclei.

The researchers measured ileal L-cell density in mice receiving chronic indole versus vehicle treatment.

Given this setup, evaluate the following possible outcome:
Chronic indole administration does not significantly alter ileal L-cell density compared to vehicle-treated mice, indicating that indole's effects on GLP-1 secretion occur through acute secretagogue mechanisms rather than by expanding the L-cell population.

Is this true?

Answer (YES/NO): NO